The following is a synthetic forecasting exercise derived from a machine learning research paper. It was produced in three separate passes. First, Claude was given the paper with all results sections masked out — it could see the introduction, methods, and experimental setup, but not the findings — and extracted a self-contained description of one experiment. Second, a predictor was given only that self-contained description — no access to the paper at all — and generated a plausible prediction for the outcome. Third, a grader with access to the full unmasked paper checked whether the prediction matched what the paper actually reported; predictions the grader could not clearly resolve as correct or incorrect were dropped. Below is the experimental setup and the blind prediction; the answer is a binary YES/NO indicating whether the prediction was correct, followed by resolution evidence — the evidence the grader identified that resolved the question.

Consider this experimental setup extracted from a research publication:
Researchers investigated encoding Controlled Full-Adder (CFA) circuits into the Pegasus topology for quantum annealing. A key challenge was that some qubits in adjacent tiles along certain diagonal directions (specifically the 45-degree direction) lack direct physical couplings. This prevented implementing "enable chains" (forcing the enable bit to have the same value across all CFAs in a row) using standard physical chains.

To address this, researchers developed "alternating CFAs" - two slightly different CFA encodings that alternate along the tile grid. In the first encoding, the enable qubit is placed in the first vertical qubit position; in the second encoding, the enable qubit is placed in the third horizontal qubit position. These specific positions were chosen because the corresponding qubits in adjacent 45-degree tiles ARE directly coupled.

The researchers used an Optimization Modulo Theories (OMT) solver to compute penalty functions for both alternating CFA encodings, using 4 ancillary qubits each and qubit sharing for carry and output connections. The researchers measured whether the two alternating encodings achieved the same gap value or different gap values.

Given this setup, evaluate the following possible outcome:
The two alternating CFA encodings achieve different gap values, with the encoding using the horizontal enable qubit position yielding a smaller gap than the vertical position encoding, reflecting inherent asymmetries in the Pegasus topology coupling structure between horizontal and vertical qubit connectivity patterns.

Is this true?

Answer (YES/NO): NO